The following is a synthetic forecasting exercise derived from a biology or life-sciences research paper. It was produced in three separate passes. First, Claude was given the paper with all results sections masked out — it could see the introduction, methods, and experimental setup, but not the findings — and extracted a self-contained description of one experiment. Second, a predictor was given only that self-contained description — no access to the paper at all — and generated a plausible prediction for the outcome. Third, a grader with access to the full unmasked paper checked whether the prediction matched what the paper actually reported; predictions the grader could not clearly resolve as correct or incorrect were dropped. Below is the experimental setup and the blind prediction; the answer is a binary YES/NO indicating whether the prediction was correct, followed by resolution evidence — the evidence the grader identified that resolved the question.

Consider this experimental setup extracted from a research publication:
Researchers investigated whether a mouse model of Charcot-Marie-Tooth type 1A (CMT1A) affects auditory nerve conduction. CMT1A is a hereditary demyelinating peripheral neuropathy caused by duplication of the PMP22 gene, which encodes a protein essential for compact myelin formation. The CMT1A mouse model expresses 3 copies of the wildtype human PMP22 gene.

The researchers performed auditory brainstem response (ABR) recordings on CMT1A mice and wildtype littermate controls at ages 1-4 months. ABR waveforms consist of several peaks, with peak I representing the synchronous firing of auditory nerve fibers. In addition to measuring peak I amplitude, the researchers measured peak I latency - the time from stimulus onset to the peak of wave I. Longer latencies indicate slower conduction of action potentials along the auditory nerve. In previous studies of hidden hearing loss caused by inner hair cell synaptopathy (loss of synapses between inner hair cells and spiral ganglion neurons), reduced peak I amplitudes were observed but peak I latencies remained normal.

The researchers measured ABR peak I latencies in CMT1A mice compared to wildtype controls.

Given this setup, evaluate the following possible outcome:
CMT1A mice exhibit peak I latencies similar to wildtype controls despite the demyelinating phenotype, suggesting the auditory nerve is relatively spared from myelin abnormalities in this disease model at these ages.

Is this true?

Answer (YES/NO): NO